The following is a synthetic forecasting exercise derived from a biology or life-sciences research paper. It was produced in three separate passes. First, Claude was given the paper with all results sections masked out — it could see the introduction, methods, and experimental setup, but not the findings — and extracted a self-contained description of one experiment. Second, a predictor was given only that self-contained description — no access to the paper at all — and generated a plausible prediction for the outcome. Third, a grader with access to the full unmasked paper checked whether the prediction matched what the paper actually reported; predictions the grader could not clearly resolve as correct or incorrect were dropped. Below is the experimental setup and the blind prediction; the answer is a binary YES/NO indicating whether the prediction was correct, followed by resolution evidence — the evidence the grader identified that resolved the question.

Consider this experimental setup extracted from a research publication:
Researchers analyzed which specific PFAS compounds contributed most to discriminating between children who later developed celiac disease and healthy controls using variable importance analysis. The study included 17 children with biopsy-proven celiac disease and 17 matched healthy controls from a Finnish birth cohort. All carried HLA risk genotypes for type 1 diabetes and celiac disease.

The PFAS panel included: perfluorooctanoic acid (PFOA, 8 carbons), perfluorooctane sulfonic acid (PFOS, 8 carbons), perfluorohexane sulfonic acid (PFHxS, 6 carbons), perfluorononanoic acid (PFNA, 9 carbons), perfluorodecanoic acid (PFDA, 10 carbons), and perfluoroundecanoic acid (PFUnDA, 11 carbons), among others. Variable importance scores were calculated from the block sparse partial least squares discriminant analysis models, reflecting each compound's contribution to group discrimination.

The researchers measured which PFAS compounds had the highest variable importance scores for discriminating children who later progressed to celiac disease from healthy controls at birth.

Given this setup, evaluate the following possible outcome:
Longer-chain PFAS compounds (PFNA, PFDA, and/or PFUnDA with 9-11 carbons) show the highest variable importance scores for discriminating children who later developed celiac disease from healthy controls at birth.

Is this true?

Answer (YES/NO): NO